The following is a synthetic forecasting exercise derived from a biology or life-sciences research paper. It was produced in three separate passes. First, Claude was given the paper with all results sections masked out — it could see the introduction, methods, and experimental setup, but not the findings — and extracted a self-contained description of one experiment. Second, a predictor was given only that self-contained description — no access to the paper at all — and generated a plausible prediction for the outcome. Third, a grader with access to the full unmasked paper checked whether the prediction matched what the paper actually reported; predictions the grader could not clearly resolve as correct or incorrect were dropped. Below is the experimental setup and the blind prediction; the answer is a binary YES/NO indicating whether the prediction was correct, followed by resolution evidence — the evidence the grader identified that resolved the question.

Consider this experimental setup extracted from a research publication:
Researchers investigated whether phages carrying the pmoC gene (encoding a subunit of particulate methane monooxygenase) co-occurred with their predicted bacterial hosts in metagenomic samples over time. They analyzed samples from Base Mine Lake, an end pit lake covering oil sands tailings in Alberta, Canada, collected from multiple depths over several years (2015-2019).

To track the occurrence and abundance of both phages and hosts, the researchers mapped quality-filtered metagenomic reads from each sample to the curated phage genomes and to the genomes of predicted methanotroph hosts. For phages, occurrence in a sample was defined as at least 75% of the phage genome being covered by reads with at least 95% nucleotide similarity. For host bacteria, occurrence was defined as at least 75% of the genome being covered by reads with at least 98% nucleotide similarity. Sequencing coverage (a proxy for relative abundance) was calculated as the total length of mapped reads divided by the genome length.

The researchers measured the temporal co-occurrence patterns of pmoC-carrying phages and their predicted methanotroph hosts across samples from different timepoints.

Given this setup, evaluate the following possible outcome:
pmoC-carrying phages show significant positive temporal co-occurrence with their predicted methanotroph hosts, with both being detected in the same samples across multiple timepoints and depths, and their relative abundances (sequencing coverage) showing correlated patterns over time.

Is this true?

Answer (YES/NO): NO